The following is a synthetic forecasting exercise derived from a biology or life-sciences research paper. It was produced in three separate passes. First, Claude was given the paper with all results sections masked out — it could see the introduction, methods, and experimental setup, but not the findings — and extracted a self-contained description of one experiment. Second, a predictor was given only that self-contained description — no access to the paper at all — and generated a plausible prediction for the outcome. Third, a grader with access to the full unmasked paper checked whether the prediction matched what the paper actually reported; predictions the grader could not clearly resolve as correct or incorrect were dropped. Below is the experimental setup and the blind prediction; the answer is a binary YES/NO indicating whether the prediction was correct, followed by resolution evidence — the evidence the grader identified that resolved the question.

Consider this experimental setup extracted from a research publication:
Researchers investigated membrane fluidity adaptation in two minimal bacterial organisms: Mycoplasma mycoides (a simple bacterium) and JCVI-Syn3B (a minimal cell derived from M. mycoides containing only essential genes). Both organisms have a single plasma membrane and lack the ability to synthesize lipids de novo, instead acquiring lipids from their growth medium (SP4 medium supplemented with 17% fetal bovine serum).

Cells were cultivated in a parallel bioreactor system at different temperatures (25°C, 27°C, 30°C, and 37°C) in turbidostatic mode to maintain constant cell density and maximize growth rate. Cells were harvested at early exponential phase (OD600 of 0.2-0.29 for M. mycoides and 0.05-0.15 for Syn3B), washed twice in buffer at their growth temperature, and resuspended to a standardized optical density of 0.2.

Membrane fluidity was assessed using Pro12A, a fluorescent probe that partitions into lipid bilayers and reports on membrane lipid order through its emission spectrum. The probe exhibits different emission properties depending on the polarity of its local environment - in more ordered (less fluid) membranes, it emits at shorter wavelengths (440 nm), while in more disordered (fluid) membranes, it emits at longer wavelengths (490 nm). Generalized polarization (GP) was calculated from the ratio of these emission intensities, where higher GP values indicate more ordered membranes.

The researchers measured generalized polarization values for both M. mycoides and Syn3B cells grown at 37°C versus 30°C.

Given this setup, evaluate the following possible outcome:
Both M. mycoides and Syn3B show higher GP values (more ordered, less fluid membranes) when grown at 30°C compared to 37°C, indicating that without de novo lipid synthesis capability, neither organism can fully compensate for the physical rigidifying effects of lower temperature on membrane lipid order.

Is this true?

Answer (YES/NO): YES